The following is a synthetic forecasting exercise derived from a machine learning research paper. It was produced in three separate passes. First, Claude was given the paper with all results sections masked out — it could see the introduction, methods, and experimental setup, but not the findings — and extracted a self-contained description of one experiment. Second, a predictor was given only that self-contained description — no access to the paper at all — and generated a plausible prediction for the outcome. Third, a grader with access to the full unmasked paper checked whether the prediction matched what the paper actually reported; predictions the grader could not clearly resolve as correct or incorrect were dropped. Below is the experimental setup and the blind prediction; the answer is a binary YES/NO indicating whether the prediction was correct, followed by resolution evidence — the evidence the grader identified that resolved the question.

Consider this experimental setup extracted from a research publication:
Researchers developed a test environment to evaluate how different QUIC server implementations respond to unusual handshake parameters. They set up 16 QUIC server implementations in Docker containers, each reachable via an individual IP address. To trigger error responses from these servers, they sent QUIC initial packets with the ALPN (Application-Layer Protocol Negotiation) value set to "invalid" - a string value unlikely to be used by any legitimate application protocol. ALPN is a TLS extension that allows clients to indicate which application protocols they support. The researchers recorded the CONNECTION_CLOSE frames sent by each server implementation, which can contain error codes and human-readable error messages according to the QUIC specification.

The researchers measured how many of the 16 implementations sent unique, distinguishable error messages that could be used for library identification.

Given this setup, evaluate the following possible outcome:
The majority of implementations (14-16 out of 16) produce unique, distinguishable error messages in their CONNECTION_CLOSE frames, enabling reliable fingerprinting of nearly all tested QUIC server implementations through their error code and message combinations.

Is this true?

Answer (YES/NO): NO